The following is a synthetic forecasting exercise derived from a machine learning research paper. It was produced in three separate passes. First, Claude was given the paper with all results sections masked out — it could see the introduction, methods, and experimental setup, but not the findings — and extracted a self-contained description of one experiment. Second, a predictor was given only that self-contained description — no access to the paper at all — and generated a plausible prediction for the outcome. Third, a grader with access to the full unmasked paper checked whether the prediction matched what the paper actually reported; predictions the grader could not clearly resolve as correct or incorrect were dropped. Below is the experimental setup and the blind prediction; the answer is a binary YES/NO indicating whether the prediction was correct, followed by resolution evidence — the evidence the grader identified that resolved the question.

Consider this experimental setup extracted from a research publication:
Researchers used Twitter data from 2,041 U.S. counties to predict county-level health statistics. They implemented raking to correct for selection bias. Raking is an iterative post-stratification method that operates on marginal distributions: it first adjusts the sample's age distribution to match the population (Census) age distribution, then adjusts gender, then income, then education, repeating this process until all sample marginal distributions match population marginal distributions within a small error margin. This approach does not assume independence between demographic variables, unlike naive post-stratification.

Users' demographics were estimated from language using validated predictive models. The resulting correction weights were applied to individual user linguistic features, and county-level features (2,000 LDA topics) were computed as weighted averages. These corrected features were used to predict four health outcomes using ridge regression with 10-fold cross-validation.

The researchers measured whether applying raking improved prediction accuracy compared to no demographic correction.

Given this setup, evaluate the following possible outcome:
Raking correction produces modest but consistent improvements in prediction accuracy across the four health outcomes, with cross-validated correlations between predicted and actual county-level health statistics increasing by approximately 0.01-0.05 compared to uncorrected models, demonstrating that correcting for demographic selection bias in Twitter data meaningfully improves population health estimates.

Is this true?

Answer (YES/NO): NO